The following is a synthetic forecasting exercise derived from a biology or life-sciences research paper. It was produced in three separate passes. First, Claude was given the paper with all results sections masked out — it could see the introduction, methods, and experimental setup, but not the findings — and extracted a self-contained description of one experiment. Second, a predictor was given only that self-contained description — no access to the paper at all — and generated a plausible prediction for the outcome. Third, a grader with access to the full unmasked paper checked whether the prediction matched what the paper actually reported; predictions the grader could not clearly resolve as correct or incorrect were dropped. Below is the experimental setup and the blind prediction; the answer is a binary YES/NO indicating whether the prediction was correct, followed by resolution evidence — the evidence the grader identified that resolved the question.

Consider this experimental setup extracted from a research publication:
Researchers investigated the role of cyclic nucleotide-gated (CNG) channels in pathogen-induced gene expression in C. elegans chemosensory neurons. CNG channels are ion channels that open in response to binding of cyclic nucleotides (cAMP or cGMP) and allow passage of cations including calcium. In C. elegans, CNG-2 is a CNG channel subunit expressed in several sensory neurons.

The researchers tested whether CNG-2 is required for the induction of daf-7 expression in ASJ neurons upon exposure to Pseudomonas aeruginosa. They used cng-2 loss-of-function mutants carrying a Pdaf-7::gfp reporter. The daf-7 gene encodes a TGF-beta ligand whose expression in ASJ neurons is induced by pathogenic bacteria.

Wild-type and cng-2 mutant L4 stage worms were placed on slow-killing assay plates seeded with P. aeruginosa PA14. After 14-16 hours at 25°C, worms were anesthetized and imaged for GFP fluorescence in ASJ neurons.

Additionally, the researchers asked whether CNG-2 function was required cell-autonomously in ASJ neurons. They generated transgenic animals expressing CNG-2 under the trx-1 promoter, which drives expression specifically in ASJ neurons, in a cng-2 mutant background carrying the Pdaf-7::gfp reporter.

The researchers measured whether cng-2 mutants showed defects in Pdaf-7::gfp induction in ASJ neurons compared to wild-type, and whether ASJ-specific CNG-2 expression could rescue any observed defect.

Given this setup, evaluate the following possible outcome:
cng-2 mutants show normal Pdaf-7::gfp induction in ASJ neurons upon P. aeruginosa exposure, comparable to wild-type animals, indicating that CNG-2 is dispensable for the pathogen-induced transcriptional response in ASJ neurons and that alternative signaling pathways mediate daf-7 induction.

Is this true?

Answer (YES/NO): NO